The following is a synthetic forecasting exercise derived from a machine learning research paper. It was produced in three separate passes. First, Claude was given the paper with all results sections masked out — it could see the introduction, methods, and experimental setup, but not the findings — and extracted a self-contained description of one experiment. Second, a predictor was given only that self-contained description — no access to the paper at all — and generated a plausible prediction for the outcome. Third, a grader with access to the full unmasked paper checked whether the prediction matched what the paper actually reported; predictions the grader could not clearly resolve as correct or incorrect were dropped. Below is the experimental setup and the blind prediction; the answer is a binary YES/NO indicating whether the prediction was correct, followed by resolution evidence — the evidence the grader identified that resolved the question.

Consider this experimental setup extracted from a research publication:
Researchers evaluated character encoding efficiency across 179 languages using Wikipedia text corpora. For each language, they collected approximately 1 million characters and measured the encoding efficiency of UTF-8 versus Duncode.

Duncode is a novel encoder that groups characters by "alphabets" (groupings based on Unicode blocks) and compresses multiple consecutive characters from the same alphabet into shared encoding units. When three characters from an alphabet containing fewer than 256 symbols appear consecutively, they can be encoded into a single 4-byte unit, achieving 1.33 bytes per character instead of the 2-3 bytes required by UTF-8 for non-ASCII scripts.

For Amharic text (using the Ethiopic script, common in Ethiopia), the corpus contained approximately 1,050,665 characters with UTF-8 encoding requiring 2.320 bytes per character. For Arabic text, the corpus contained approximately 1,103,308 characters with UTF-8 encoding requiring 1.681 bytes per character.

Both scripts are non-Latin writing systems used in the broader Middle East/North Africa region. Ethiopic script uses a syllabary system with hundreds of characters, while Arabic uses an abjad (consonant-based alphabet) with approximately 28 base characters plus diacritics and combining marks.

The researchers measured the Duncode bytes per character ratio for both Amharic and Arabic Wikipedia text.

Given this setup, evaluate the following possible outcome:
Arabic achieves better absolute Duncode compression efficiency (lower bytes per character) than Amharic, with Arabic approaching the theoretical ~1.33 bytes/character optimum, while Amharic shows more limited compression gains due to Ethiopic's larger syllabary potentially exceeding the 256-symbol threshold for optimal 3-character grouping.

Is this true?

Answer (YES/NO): YES